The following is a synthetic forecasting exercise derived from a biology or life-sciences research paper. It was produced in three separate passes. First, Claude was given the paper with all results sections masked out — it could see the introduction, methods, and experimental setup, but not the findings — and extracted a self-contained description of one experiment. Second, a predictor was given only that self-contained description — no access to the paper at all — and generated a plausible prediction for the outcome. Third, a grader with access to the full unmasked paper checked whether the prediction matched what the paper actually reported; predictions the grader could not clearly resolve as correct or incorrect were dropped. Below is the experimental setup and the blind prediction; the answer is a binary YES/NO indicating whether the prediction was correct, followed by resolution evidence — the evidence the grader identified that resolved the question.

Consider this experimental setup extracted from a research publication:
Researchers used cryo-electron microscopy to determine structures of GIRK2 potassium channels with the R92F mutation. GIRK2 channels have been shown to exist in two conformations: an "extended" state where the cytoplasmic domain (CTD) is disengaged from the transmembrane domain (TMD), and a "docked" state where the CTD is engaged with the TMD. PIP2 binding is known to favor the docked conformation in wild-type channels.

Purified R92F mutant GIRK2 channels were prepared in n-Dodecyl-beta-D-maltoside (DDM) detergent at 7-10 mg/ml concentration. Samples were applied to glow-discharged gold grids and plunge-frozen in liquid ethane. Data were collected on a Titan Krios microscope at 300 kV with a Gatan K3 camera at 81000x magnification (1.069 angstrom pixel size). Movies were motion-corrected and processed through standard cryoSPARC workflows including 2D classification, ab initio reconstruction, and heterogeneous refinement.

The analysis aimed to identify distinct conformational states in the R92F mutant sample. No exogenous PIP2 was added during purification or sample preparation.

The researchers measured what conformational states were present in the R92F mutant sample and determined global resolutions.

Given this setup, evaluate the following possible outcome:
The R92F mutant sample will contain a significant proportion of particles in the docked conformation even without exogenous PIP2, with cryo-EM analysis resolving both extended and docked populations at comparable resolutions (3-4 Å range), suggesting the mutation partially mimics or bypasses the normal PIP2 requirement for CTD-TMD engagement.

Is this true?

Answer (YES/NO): NO